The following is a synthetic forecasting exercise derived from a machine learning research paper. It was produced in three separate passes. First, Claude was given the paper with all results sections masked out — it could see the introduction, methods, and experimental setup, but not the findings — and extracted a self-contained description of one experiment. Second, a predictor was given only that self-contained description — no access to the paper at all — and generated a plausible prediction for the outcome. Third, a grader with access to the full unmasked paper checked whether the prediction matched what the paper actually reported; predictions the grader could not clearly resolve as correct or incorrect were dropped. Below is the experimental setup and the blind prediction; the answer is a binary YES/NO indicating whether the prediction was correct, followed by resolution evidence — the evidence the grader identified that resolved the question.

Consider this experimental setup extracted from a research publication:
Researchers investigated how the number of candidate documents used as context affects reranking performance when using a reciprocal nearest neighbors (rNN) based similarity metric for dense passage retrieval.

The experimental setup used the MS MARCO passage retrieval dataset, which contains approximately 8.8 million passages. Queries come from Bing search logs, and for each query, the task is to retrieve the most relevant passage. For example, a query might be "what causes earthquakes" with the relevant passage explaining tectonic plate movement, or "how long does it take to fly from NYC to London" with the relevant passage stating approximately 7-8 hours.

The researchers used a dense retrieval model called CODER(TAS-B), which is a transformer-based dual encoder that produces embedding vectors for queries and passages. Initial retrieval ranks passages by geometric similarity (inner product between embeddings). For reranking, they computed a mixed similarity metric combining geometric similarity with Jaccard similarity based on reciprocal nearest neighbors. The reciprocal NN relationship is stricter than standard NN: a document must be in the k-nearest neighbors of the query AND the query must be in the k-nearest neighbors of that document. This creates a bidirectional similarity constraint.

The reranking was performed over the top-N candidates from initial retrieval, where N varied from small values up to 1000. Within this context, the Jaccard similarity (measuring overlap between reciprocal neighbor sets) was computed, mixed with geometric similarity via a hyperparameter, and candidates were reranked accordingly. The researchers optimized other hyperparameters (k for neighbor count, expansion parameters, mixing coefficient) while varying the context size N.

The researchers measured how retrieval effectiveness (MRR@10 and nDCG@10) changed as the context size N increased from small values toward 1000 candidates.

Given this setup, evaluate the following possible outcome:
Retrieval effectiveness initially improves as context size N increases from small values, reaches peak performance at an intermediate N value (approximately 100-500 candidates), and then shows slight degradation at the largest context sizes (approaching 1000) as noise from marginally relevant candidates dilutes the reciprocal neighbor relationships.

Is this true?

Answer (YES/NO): NO